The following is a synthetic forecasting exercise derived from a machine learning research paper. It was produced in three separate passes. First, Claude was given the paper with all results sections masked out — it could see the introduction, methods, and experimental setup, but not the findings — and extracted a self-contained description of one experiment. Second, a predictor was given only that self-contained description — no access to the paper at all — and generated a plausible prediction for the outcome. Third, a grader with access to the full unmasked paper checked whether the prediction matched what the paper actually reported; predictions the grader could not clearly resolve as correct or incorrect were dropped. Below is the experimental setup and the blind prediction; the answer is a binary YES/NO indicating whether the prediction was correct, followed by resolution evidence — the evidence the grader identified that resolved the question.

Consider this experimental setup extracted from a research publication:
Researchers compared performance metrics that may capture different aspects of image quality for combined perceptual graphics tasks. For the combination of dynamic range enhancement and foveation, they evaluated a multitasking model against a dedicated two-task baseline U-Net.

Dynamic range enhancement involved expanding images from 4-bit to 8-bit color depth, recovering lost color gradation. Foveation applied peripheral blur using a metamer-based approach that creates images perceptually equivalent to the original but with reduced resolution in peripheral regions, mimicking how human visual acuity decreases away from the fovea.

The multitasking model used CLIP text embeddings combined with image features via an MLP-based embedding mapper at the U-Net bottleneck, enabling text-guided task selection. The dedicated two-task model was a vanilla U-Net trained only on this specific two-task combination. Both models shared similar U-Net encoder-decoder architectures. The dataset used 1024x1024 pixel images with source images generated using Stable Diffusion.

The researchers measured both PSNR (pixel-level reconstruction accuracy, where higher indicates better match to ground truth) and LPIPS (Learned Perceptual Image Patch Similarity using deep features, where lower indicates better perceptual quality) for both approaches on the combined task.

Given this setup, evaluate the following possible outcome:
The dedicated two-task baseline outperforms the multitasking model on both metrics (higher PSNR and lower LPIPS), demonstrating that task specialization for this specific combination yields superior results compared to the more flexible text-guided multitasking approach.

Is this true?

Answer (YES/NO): NO